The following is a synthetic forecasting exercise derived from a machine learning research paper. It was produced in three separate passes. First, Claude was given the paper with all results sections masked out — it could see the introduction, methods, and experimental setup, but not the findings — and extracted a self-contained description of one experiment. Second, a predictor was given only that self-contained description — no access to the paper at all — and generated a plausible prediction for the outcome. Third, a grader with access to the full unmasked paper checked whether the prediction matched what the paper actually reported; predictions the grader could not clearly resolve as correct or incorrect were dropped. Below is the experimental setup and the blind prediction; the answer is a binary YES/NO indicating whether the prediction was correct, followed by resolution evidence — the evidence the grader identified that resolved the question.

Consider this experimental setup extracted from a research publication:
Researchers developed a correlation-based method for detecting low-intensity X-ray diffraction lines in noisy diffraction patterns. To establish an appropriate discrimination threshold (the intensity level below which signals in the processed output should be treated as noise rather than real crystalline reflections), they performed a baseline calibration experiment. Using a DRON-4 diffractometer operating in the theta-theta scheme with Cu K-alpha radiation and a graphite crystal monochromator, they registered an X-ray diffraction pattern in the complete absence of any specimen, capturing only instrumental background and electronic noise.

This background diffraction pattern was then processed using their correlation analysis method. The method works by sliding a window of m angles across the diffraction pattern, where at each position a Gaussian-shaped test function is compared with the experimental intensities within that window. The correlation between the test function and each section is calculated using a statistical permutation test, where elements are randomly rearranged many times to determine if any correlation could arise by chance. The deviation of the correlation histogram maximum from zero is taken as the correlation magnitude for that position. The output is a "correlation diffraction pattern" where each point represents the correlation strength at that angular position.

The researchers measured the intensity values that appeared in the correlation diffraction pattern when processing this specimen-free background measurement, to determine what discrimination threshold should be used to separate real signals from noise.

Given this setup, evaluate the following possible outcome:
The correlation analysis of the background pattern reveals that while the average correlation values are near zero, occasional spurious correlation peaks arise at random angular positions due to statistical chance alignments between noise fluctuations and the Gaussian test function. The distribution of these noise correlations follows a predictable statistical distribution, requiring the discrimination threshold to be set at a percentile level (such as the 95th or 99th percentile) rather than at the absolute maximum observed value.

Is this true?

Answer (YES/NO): NO